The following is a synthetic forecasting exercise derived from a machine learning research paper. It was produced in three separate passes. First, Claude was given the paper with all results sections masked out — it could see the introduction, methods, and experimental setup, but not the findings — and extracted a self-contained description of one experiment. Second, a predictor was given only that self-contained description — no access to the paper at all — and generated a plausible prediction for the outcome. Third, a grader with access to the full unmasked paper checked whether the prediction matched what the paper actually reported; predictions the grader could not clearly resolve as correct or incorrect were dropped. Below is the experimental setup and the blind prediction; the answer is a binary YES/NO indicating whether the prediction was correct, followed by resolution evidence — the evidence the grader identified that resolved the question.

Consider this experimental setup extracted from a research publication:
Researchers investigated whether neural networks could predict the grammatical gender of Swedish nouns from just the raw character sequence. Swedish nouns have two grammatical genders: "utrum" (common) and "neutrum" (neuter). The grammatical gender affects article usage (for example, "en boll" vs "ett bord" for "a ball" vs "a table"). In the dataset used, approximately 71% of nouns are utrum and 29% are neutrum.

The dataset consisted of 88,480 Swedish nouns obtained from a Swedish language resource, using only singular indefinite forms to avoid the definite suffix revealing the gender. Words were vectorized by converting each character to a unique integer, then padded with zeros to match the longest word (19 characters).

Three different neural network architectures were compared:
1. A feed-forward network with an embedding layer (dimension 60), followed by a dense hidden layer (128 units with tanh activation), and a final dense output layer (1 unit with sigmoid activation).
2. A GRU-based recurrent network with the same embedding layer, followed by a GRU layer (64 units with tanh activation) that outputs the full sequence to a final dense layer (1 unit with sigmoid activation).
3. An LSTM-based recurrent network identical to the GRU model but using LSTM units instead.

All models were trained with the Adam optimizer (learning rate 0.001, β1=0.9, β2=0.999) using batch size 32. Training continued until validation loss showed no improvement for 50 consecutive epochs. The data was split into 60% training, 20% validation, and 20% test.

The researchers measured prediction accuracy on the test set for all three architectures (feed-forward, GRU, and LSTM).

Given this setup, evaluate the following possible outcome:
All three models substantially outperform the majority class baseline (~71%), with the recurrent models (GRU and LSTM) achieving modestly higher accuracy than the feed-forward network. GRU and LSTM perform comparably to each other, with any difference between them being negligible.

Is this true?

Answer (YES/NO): NO